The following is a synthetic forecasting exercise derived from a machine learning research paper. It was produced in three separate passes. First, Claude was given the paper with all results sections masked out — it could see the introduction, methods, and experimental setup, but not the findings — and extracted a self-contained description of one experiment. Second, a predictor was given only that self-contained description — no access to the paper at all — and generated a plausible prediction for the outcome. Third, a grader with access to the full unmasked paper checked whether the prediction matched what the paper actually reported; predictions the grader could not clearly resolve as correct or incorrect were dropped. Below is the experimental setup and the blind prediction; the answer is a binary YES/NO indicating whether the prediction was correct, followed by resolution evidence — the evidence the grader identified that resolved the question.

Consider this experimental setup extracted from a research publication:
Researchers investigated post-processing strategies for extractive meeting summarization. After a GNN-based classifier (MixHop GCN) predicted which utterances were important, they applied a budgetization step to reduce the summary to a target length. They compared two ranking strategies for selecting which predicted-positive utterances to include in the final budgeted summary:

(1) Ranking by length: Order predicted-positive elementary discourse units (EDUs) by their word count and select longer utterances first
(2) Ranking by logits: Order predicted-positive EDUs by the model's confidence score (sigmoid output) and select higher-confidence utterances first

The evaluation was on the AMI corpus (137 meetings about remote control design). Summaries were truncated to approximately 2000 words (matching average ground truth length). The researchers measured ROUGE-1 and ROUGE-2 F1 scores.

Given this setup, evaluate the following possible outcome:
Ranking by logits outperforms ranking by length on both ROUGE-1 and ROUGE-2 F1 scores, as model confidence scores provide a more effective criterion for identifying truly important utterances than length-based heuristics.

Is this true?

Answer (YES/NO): NO